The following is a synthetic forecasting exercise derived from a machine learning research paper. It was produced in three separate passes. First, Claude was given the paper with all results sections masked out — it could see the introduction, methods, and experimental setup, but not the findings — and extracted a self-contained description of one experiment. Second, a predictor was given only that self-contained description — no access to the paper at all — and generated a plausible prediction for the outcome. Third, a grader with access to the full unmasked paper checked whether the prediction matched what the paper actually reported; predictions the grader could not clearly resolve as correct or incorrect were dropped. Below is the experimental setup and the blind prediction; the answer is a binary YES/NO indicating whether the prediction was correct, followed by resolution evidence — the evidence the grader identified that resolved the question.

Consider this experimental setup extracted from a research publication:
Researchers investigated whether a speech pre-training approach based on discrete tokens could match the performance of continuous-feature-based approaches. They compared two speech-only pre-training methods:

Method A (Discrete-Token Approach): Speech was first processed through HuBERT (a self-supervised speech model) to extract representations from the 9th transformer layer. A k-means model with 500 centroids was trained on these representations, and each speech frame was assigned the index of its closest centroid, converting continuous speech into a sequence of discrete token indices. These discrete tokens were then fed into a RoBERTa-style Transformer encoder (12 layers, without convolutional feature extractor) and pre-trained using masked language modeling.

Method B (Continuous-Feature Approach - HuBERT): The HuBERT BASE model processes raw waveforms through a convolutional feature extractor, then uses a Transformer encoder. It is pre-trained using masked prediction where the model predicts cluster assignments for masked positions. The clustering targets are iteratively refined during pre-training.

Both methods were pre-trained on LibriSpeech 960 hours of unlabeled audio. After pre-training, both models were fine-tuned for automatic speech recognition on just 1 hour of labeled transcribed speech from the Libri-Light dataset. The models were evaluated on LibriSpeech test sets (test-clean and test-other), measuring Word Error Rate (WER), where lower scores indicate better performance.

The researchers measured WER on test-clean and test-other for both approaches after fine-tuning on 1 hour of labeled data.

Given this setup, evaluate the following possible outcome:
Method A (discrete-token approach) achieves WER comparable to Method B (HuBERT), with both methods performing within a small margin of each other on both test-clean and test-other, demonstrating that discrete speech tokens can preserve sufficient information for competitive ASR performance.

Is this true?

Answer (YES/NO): YES